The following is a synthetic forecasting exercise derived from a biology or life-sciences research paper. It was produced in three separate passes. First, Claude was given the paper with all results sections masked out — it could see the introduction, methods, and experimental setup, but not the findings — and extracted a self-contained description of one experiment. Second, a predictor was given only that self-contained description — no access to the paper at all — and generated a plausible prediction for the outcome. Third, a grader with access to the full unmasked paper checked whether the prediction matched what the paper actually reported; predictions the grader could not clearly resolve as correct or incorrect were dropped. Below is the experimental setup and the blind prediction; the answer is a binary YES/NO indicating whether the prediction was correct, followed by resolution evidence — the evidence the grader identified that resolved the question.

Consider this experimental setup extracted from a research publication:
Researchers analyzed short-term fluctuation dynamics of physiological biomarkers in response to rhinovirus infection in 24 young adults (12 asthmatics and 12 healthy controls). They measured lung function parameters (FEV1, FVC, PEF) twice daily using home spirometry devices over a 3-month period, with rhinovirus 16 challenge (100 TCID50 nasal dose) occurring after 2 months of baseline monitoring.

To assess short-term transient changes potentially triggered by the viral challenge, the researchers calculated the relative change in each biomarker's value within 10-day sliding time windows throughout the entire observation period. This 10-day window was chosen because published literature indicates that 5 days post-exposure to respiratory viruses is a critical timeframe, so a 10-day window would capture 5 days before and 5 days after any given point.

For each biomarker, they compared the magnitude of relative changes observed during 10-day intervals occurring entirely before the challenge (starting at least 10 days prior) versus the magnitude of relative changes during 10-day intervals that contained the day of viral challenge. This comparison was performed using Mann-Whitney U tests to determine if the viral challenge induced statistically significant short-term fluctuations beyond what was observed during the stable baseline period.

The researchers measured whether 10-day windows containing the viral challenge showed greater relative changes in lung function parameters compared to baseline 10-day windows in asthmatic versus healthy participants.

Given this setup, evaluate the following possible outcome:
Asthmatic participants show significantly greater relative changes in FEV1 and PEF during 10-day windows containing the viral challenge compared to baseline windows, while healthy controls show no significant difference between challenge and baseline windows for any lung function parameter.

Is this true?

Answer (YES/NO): NO